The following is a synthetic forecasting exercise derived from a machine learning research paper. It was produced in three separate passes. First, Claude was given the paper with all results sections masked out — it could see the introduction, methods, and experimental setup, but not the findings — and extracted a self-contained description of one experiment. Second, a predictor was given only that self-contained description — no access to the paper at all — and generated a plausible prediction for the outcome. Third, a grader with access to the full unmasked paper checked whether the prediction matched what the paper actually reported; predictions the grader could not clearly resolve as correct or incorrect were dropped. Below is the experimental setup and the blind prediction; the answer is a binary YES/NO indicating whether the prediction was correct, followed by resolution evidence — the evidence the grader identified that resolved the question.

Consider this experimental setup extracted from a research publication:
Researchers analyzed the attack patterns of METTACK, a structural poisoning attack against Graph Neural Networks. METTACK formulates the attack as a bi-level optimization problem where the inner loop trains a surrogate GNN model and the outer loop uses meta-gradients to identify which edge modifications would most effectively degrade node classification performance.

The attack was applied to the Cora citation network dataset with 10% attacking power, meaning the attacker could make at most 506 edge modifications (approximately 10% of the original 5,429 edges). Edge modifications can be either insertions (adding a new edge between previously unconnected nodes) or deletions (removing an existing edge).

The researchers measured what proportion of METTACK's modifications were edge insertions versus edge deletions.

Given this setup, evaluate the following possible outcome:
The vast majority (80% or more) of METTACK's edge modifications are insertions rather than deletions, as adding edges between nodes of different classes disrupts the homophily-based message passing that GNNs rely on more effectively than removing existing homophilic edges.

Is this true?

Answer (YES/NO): YES